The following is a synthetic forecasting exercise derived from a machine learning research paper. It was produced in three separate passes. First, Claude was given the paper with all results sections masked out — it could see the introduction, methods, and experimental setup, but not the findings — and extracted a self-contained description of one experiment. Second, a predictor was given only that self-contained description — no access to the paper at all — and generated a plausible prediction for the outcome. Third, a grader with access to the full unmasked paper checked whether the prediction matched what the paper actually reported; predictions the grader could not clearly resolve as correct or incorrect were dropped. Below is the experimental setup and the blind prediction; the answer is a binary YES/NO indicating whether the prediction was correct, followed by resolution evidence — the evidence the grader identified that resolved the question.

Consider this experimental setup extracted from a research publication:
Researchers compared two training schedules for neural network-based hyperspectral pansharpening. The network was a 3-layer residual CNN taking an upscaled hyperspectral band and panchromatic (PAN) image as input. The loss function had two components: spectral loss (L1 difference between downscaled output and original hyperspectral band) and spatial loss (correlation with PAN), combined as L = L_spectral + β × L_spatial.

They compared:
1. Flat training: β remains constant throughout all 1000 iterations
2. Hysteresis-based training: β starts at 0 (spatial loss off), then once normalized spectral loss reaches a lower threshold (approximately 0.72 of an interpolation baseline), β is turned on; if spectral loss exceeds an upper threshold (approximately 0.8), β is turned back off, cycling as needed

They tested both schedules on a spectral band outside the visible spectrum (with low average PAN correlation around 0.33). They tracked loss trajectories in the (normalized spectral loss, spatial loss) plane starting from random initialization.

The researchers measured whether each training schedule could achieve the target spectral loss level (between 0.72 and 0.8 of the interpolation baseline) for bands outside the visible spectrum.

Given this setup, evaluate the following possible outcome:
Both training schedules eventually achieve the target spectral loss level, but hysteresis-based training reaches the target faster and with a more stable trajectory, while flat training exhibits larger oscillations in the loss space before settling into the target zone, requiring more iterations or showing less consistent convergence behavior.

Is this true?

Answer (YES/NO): NO